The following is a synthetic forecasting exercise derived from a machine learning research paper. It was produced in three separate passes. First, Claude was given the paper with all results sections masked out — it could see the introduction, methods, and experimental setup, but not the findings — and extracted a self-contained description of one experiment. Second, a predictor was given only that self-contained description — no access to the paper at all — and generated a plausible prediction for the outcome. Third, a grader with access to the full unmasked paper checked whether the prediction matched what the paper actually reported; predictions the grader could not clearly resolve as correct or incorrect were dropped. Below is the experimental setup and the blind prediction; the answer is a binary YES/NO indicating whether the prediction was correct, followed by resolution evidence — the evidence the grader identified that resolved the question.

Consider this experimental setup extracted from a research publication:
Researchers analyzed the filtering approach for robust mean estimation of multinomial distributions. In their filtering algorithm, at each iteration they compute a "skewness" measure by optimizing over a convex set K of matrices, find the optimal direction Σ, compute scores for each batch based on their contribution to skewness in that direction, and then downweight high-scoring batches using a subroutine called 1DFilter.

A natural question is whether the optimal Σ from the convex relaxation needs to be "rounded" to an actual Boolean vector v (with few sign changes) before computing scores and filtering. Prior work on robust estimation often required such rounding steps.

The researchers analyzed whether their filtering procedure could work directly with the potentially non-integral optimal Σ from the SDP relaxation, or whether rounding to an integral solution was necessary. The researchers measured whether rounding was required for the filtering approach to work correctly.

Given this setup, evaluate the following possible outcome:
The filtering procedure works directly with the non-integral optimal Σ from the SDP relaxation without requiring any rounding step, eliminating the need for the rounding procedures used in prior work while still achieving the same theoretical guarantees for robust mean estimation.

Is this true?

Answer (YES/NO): YES